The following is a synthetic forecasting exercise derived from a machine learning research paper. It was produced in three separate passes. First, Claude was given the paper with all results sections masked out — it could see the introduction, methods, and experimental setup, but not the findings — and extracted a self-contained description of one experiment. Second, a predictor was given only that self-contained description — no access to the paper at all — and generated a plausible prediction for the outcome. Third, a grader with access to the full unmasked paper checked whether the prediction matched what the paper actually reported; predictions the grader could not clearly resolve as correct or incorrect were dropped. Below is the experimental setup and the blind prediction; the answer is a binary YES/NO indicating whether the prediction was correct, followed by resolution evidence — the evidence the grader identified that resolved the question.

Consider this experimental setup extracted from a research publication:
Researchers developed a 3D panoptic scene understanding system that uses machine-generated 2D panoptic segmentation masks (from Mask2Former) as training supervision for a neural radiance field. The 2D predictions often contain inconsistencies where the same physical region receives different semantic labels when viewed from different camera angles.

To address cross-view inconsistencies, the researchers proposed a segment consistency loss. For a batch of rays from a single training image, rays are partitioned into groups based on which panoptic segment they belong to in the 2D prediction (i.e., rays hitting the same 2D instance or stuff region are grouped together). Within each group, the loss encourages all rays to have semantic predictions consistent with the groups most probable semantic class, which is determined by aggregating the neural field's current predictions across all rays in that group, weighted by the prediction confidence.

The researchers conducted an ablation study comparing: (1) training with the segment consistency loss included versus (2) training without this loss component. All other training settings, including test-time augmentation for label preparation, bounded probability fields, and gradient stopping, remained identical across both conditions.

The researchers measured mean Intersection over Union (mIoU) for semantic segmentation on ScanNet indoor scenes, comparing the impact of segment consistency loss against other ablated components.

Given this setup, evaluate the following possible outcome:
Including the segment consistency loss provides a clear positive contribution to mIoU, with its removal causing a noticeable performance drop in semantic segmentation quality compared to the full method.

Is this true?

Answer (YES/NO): YES